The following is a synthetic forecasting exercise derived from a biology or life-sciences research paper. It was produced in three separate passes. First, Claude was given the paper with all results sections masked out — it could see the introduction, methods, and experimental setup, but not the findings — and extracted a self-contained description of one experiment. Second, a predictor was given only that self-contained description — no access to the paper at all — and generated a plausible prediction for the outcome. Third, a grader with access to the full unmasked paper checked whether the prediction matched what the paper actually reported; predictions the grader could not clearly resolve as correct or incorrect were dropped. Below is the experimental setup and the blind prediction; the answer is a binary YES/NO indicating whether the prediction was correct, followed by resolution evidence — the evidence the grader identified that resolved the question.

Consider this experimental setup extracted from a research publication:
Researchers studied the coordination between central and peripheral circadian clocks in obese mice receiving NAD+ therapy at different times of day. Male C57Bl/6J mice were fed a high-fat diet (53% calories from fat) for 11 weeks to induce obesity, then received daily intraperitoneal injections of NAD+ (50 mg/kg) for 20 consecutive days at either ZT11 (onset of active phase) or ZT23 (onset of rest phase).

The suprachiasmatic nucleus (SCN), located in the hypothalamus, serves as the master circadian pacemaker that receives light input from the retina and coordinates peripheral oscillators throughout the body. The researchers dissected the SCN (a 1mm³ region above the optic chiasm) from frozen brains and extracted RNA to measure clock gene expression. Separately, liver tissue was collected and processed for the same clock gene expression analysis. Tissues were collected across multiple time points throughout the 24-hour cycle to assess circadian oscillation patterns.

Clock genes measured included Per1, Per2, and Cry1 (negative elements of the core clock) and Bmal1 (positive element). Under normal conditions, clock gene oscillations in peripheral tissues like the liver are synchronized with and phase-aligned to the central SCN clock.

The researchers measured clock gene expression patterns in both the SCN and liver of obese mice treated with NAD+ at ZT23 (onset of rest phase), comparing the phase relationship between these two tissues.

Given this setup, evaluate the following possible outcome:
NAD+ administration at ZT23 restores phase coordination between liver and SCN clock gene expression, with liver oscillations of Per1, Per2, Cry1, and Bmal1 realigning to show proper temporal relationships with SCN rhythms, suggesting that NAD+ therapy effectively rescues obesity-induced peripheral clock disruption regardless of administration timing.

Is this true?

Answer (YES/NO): NO